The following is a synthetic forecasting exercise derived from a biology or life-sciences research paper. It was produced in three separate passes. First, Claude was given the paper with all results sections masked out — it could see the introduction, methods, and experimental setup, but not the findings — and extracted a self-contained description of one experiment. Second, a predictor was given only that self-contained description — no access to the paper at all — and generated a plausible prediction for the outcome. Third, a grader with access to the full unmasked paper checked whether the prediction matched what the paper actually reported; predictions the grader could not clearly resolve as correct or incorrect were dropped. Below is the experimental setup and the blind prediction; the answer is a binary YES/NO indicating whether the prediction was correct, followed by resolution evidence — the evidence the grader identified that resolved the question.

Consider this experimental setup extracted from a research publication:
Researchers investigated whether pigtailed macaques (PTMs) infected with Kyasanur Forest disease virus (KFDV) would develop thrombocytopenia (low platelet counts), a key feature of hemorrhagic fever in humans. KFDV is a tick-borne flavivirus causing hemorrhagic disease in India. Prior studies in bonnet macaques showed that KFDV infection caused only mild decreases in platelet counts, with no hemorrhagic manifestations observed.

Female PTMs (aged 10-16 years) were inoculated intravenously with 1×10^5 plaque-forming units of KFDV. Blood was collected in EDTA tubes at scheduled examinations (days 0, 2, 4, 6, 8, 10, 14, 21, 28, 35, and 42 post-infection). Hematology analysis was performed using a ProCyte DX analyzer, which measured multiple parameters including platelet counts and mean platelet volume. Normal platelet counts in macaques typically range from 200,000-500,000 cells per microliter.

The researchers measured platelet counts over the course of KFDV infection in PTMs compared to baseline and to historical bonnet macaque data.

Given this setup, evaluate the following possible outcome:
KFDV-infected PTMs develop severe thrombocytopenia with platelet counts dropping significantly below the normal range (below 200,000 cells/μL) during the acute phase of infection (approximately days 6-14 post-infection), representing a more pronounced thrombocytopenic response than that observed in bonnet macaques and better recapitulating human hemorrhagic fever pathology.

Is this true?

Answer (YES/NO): YES